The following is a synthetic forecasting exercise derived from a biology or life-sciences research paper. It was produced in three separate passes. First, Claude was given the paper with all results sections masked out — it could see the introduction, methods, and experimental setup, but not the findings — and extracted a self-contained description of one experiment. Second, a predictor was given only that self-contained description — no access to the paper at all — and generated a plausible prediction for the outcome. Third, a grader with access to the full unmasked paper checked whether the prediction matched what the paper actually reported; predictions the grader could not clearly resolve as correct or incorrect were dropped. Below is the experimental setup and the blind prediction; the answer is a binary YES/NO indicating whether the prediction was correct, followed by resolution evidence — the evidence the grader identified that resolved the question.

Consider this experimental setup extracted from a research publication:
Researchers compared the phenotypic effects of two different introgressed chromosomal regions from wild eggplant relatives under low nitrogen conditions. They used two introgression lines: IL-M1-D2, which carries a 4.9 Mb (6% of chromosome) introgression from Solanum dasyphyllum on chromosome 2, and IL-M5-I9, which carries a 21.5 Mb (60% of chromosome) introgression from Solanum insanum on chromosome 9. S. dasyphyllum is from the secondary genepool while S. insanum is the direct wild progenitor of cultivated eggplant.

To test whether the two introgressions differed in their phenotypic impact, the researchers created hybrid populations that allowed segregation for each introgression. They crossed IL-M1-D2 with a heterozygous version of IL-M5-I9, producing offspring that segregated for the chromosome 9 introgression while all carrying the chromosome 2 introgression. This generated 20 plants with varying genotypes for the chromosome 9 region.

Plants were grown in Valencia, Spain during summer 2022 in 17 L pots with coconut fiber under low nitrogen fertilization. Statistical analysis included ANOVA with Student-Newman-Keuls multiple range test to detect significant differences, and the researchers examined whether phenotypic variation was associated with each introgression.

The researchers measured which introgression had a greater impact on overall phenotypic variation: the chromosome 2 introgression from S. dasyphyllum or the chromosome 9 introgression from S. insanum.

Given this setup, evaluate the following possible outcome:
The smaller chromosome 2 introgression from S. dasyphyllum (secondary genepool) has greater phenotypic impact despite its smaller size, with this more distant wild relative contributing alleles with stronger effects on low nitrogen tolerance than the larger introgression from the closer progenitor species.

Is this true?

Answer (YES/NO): NO